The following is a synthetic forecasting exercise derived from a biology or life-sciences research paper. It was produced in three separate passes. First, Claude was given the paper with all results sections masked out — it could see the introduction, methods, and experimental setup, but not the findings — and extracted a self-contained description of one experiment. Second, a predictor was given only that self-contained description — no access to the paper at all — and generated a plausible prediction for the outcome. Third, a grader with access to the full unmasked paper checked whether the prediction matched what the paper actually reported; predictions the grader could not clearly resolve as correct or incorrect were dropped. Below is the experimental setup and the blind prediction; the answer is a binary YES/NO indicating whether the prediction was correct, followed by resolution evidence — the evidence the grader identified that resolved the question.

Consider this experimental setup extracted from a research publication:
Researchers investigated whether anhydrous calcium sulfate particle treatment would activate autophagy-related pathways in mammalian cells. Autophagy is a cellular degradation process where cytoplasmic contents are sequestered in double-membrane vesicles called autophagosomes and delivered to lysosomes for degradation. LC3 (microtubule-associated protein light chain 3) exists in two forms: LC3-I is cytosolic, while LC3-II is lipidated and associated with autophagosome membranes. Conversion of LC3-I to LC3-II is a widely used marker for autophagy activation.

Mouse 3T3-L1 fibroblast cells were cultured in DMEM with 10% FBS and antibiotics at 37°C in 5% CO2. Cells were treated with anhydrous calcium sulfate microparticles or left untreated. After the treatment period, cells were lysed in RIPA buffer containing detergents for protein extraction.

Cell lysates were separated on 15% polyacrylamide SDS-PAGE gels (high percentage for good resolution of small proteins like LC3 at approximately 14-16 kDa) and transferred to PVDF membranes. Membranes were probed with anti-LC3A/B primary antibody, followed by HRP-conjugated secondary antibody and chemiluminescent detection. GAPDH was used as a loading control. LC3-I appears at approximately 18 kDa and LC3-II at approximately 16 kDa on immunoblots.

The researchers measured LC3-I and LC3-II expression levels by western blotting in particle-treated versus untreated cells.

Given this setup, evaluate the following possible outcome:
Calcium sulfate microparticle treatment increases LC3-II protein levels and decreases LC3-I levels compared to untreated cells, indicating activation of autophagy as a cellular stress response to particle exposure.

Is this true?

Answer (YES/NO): NO